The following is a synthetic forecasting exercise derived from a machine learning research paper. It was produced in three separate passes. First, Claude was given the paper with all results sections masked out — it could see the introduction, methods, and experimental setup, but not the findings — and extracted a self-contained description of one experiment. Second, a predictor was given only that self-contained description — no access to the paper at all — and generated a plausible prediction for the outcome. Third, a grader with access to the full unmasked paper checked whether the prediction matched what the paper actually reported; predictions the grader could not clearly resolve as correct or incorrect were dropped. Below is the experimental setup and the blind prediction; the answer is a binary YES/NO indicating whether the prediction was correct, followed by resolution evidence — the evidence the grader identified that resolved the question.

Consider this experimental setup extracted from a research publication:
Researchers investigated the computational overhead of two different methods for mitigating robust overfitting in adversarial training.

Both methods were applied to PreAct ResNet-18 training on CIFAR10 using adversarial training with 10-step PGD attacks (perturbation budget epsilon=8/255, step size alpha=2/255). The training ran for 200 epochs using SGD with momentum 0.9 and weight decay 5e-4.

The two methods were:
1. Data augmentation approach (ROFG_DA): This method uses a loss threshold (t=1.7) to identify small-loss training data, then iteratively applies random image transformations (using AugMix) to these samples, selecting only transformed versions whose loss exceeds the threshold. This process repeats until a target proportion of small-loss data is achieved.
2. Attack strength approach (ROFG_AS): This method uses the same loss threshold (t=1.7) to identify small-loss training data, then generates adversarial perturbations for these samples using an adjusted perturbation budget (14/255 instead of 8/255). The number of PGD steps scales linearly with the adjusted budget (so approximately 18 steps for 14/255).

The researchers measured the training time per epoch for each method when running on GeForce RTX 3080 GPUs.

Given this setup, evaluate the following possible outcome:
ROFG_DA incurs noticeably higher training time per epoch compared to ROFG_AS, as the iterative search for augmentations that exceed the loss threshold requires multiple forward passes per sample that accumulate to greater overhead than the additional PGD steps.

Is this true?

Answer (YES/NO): YES